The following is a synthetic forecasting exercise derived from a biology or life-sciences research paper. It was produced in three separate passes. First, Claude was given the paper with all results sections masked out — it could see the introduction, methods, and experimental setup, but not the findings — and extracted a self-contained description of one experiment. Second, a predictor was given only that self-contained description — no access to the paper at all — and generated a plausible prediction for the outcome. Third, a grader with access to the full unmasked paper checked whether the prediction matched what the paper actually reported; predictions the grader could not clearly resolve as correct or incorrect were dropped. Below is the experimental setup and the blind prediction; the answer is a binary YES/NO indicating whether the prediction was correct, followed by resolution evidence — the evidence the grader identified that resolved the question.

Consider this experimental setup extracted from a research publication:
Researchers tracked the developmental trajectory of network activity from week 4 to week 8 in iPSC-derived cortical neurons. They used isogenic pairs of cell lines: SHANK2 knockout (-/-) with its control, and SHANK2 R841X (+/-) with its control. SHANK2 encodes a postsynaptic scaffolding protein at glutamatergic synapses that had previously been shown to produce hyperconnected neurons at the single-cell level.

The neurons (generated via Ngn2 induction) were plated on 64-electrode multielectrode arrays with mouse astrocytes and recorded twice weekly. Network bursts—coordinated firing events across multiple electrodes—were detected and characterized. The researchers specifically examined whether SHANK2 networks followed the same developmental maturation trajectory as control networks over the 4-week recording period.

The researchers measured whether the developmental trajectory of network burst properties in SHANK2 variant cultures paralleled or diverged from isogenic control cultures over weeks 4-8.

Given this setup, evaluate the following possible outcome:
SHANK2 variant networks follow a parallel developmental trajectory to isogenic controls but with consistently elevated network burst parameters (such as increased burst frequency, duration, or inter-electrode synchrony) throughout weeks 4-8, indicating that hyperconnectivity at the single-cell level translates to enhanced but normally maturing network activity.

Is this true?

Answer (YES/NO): NO